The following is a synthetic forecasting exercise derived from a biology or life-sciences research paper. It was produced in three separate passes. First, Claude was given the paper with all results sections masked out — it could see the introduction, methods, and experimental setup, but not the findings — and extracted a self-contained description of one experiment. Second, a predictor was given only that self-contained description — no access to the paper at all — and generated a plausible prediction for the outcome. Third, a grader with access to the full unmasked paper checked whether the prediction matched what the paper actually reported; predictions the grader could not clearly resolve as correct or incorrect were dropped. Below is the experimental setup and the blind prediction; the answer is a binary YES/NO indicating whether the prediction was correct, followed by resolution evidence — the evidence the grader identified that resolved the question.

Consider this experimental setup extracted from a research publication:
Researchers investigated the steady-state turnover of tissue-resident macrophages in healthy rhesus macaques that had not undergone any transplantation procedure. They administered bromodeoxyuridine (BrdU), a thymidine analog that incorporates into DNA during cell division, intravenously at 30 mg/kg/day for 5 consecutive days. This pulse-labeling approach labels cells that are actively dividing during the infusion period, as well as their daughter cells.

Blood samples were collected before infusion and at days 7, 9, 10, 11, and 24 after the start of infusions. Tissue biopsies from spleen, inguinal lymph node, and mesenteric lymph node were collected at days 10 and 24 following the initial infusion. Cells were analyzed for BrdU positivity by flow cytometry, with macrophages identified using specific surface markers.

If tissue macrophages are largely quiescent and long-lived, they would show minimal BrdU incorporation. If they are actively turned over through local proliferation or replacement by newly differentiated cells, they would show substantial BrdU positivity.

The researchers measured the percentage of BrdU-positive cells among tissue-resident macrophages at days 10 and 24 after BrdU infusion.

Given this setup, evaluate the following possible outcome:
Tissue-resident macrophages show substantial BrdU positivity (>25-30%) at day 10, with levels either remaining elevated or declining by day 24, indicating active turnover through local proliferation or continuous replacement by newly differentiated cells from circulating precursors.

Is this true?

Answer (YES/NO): YES